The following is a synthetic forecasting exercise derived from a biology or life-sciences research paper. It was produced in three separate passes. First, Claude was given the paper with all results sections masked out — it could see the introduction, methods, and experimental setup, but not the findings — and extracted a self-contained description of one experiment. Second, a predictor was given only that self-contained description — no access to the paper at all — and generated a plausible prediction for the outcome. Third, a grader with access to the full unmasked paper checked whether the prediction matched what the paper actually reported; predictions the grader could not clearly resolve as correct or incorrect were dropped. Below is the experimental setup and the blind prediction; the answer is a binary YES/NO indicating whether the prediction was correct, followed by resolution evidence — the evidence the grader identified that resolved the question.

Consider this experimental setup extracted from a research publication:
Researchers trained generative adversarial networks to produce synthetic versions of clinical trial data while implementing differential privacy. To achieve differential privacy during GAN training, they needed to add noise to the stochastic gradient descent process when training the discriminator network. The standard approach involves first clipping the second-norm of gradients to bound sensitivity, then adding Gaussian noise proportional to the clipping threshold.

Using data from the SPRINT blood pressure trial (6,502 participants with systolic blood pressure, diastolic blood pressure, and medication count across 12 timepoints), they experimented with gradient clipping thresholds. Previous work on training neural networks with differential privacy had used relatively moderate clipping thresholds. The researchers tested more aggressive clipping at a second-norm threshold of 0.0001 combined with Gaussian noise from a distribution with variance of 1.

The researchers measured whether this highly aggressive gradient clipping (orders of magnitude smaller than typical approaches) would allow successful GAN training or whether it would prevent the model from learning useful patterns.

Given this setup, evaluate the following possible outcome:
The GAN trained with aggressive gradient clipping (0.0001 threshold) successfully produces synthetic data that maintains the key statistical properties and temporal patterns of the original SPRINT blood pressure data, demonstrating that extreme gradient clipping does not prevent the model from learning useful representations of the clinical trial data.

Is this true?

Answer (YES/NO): YES